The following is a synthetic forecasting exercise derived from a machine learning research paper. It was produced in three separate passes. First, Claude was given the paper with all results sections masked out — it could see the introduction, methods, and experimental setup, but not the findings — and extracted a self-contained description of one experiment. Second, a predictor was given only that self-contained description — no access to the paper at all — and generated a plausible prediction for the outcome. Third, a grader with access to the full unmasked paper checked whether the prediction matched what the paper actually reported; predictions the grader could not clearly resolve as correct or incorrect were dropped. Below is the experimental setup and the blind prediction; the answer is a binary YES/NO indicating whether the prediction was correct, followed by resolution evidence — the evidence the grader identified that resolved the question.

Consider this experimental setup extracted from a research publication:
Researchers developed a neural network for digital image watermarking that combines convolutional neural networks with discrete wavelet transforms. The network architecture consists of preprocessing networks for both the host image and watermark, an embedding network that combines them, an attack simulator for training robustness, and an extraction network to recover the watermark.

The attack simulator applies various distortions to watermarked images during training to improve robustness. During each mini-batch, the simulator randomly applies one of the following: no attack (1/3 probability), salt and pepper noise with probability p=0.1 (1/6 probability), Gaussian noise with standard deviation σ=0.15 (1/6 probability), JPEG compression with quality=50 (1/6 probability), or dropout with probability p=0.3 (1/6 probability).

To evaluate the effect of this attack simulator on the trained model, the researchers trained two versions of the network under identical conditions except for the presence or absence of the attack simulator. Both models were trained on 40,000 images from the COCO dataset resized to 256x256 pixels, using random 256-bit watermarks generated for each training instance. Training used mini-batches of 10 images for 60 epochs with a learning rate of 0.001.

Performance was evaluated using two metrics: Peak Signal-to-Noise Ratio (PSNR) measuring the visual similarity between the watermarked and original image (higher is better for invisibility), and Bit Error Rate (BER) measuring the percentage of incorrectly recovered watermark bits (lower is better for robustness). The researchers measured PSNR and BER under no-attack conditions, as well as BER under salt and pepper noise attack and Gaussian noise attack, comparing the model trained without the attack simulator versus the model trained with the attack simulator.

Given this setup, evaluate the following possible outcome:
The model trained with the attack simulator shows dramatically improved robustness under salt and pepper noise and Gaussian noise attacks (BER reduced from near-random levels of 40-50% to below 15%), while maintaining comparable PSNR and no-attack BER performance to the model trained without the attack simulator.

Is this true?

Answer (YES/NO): NO